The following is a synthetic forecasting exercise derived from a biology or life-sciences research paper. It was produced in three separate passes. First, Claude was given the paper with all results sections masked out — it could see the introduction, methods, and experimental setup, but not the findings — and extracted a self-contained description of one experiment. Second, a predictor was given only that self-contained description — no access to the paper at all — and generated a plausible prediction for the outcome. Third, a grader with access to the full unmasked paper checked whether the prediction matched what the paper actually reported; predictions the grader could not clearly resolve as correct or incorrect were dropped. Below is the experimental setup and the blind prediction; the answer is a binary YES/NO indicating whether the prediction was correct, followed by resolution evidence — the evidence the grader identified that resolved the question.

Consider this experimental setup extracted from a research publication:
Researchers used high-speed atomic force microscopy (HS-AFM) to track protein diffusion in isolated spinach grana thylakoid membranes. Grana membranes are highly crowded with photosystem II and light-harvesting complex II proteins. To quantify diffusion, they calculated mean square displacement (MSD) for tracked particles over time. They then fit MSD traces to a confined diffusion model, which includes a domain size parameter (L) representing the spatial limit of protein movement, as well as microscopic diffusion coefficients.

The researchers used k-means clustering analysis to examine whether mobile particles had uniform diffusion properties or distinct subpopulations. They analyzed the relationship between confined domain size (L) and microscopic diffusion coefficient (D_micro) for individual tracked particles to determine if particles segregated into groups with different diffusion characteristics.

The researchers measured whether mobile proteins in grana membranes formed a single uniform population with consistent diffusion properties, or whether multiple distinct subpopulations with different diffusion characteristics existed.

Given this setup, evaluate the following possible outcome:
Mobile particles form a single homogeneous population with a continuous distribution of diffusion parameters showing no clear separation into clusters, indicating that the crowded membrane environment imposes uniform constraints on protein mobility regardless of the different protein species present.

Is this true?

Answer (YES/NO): NO